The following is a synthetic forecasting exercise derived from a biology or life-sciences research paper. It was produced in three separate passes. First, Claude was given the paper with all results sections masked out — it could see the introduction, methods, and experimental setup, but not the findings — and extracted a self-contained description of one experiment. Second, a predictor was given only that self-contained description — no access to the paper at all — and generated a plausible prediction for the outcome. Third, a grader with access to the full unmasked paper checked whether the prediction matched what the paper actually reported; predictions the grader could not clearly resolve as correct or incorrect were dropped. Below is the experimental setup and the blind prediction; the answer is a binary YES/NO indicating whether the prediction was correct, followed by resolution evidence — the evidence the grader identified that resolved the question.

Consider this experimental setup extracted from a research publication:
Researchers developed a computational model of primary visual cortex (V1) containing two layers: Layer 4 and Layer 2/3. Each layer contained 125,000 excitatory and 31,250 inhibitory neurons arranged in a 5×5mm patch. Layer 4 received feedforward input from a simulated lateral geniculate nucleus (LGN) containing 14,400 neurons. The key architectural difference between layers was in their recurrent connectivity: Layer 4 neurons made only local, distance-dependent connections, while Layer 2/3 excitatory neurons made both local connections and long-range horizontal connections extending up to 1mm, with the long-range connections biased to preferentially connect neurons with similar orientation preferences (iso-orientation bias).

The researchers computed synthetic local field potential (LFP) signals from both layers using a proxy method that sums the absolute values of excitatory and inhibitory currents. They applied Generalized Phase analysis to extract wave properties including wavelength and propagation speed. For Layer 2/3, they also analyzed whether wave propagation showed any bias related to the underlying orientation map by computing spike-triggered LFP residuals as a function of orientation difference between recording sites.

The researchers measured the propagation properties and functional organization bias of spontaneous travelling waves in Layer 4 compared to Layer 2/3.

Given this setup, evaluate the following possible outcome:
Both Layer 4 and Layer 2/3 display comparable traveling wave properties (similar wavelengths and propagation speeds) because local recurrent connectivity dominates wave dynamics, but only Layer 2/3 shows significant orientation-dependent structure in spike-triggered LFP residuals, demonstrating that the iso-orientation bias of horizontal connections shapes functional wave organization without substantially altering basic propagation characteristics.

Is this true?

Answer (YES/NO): NO